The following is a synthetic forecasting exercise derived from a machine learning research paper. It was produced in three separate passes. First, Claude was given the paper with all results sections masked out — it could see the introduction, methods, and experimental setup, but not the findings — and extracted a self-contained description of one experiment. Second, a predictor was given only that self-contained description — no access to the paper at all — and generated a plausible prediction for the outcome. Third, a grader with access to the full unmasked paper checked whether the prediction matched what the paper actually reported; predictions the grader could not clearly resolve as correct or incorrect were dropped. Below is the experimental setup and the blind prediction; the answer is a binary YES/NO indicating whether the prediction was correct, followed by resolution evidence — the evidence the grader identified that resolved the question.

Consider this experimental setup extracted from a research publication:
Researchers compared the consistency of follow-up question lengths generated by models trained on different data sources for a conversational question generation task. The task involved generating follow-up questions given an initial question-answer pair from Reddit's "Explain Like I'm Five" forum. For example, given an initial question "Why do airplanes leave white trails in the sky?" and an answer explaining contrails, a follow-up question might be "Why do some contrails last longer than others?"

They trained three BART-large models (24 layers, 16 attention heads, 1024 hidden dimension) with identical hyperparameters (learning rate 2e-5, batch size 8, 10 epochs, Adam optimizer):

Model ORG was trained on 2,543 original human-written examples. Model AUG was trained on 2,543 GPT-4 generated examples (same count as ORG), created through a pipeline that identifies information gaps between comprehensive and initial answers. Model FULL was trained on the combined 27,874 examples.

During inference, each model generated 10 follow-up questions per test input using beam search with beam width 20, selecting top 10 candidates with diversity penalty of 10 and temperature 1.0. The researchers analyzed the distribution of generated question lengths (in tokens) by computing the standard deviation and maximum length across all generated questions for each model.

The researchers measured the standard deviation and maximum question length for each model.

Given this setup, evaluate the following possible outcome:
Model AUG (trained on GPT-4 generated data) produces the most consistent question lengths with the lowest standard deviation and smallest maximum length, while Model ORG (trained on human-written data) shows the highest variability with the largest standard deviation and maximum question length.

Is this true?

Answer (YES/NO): YES